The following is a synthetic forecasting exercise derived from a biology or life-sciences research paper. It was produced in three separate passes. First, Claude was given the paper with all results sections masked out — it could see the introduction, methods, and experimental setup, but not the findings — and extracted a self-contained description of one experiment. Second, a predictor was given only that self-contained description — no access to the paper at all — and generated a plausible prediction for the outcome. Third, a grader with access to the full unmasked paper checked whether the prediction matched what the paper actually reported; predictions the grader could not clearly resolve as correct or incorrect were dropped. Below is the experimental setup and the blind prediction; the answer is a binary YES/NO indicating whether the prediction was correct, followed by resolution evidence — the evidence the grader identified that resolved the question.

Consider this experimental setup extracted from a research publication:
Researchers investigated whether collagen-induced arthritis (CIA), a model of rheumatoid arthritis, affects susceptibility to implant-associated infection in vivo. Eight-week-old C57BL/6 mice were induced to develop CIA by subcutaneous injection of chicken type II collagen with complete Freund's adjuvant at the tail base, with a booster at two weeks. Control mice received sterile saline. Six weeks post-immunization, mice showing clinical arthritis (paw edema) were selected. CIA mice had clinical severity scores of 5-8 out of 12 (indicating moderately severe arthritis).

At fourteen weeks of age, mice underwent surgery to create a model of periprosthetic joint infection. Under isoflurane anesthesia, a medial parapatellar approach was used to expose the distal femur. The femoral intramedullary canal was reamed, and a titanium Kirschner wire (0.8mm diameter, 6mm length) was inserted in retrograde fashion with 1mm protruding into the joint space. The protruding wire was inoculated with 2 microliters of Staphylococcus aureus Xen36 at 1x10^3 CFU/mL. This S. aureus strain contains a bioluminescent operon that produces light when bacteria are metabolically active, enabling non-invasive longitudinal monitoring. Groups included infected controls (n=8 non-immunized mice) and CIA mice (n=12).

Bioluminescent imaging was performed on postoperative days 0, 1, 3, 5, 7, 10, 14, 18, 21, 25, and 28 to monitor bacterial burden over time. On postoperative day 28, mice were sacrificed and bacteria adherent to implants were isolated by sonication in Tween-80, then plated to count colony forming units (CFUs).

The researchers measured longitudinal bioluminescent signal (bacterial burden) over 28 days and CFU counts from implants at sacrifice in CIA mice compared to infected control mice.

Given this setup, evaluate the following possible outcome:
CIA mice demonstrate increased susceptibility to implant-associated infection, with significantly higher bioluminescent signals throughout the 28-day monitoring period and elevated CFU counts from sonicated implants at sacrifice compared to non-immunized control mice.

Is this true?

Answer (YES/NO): NO